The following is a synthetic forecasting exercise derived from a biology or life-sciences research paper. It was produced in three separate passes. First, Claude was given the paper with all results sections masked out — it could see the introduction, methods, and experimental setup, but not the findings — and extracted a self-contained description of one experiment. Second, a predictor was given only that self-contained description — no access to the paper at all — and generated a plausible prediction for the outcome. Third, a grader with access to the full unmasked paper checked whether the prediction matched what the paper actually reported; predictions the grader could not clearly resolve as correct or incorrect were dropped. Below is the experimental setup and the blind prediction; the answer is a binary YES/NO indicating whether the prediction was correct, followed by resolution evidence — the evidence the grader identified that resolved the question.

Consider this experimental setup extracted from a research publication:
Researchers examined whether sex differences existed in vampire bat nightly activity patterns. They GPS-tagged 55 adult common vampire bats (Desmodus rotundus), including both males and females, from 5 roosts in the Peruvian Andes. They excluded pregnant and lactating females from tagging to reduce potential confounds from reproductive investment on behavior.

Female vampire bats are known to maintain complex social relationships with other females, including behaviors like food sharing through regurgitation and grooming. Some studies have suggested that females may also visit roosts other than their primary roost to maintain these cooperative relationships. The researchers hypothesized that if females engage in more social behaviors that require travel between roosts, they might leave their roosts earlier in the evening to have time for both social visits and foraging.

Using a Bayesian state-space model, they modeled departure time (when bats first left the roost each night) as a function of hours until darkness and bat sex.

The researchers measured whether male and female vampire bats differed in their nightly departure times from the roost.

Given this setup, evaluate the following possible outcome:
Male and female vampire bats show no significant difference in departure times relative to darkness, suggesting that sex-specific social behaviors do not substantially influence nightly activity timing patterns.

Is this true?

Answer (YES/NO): YES